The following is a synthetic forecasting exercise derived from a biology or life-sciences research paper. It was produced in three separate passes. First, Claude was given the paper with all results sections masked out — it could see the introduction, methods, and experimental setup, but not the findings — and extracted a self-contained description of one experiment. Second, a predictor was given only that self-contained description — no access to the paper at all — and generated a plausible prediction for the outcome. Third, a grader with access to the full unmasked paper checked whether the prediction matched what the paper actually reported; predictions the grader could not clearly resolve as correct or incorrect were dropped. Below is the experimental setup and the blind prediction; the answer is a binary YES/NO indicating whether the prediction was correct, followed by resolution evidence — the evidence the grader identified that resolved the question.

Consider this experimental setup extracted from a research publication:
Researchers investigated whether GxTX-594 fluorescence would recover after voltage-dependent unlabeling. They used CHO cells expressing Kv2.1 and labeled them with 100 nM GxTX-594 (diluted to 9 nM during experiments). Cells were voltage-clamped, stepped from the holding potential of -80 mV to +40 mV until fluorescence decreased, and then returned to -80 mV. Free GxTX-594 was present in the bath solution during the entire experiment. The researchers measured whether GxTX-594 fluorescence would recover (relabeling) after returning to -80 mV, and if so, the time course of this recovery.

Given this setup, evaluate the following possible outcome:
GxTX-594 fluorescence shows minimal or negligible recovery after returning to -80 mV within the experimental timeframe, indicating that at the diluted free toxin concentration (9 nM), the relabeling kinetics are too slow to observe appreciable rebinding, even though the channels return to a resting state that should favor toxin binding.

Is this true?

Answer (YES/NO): NO